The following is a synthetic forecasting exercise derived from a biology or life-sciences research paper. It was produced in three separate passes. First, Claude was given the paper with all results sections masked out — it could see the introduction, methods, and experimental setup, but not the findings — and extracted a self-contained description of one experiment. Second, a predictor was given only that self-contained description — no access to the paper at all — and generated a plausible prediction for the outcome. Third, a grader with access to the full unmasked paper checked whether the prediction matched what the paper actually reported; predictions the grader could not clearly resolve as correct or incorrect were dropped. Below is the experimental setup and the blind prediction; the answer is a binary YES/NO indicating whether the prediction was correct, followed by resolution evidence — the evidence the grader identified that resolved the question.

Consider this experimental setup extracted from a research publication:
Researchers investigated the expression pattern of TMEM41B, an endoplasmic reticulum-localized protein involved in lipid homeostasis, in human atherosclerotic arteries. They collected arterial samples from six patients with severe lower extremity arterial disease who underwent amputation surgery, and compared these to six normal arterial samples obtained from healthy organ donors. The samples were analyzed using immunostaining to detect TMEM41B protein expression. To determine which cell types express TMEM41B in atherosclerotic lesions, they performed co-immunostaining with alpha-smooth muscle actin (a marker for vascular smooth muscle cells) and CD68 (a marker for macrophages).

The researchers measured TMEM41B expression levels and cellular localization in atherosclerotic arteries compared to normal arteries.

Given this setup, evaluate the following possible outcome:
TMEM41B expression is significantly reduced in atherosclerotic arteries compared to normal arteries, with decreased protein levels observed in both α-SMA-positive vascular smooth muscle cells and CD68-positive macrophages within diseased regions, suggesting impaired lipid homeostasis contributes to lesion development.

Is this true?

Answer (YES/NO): NO